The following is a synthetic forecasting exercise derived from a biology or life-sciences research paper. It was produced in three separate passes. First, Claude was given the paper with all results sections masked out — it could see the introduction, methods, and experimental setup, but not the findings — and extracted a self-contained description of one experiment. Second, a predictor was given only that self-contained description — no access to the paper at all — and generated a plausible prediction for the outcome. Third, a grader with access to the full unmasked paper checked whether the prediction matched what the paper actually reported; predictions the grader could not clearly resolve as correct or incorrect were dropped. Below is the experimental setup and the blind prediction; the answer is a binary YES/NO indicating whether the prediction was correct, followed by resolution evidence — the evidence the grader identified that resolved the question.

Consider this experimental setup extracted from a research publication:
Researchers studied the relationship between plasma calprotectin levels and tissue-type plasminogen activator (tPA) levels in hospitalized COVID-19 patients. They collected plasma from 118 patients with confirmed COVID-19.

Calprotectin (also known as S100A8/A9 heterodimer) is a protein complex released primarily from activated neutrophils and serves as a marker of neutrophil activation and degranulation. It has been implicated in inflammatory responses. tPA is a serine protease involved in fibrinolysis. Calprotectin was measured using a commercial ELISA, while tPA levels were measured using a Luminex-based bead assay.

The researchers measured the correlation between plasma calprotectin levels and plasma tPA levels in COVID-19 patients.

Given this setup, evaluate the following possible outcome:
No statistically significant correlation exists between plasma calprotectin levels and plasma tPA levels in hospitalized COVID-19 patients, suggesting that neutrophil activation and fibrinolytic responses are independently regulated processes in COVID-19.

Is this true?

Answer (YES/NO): NO